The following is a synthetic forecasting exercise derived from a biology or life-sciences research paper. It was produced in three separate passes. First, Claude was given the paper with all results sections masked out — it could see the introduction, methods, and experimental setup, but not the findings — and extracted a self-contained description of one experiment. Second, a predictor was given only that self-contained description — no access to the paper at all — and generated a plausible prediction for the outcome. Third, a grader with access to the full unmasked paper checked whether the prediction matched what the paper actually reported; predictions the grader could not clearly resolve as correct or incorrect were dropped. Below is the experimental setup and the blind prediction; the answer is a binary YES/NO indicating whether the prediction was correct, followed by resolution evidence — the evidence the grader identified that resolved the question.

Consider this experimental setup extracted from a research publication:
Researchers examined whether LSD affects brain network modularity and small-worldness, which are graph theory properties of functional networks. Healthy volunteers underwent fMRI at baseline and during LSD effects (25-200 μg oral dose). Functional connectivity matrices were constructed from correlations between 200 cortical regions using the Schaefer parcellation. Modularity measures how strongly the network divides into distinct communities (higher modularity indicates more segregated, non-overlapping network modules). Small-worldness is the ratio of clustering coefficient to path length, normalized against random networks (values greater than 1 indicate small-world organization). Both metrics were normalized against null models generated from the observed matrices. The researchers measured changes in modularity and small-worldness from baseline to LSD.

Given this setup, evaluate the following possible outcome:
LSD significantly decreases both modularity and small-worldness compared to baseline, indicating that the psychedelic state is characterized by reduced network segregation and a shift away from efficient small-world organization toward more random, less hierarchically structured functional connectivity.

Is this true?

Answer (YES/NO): NO